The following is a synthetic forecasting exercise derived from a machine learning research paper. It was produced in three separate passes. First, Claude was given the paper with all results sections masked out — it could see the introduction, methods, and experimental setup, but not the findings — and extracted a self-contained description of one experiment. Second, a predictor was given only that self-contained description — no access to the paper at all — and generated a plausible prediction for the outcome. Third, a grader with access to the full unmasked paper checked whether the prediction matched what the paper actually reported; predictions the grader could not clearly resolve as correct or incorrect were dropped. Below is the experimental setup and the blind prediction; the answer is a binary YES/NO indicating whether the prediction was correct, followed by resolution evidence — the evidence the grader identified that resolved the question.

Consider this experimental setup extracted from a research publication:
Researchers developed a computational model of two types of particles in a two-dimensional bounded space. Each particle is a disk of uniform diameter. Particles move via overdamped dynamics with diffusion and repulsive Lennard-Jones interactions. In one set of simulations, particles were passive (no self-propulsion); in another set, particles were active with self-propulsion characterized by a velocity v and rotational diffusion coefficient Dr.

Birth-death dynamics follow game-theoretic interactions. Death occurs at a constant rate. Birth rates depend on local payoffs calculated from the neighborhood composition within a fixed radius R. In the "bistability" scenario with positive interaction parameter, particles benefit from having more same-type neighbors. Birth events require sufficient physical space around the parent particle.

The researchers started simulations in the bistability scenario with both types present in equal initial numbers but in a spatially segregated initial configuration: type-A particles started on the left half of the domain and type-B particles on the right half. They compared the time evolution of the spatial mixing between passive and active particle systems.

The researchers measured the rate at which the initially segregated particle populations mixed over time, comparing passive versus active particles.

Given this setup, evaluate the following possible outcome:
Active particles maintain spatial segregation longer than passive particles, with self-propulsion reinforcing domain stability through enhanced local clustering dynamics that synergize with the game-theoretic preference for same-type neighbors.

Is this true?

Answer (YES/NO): NO